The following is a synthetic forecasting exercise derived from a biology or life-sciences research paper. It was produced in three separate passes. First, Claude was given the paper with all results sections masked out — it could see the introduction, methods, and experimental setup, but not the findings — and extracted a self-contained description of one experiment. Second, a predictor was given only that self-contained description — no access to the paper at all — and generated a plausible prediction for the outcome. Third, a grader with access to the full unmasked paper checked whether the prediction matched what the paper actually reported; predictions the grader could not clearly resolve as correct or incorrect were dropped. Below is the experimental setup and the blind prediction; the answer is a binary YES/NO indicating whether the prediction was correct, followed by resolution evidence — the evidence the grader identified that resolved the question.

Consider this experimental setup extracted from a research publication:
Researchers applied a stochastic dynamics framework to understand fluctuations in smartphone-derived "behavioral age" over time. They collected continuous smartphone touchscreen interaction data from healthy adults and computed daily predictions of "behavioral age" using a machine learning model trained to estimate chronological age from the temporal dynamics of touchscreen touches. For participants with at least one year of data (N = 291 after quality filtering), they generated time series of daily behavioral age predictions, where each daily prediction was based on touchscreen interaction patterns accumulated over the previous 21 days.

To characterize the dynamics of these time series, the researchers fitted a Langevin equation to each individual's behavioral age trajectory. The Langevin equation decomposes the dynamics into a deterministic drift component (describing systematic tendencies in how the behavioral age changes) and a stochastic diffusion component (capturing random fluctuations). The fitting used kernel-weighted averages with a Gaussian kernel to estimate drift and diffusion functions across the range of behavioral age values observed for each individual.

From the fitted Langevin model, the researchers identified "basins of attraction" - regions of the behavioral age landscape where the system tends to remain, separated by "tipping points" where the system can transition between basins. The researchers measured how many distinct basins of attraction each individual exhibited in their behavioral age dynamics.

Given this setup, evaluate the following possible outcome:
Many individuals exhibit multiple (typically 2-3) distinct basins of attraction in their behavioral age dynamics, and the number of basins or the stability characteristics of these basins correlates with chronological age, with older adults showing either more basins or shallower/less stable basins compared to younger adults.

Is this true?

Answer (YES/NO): NO